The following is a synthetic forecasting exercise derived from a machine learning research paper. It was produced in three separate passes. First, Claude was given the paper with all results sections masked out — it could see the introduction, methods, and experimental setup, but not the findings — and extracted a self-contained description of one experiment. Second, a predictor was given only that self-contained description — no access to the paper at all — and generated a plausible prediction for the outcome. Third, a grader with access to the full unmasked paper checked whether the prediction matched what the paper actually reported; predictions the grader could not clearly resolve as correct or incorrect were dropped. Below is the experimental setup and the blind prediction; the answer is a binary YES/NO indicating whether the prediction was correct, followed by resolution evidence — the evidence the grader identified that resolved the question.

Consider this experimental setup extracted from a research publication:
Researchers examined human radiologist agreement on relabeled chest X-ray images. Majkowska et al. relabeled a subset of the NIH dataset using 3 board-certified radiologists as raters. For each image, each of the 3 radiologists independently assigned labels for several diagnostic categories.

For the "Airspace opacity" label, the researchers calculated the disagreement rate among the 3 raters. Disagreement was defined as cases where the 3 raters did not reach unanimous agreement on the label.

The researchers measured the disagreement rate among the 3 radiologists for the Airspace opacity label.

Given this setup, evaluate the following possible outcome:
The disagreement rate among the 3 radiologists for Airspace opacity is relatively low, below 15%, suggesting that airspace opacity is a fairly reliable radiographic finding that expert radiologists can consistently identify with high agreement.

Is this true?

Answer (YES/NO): YES